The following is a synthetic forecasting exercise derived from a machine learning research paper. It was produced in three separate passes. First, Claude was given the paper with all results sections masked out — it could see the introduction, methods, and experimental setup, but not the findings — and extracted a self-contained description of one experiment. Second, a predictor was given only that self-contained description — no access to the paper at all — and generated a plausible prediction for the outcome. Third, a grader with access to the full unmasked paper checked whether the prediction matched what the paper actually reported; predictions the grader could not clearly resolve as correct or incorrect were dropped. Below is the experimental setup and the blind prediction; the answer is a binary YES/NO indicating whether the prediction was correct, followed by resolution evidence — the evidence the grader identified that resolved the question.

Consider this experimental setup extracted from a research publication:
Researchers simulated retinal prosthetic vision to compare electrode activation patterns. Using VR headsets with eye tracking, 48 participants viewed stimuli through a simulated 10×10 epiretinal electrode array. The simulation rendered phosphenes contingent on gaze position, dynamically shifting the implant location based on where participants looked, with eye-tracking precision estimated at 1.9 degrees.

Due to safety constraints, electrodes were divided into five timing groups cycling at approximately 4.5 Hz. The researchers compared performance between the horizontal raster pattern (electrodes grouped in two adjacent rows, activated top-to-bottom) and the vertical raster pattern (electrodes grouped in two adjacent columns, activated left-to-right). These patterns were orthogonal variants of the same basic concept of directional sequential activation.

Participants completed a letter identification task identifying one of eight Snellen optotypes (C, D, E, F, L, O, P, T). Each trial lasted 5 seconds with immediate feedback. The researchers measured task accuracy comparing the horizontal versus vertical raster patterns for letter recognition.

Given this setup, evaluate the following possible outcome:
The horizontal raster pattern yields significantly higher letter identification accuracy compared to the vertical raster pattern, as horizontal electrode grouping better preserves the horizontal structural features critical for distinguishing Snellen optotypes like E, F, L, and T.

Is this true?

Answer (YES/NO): NO